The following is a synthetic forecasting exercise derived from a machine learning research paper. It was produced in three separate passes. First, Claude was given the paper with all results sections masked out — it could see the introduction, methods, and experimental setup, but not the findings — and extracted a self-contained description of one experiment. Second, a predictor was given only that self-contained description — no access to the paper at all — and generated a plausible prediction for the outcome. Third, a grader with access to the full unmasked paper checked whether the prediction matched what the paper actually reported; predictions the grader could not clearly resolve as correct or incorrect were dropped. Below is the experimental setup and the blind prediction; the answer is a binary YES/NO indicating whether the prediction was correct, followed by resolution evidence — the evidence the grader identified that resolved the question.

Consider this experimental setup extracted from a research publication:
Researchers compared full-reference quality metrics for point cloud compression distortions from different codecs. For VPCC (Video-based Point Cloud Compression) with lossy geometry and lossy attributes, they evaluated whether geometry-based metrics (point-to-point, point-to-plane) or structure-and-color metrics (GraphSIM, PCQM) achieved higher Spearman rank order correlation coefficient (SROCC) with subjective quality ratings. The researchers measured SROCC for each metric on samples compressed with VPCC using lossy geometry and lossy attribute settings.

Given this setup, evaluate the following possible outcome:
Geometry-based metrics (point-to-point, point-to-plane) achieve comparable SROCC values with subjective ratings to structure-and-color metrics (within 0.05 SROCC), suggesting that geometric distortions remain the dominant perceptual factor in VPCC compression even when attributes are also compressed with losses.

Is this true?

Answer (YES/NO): NO